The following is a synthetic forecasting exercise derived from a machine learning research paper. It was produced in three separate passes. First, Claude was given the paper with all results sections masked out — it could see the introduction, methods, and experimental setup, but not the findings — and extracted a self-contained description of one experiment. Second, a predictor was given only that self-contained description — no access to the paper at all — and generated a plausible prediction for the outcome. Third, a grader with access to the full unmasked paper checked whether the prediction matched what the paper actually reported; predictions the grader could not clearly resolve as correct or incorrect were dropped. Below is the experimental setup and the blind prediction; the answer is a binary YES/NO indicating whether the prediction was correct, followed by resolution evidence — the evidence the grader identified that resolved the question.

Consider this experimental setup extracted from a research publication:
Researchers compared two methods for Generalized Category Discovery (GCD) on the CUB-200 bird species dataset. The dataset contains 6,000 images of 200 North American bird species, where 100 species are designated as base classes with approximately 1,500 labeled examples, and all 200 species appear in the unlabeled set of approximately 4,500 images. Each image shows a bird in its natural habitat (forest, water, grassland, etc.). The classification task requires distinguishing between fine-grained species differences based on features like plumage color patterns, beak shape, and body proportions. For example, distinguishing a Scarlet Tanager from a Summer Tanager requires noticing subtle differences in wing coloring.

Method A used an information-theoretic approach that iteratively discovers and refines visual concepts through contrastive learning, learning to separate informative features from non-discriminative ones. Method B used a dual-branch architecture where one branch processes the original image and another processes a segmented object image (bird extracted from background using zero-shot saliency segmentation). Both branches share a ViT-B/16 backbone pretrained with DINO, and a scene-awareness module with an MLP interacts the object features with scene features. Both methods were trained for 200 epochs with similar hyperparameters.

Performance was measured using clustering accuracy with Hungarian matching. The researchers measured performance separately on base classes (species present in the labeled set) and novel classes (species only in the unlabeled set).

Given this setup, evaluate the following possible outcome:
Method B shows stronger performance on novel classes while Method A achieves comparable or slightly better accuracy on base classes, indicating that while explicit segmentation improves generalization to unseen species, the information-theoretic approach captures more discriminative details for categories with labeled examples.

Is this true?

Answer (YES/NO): NO